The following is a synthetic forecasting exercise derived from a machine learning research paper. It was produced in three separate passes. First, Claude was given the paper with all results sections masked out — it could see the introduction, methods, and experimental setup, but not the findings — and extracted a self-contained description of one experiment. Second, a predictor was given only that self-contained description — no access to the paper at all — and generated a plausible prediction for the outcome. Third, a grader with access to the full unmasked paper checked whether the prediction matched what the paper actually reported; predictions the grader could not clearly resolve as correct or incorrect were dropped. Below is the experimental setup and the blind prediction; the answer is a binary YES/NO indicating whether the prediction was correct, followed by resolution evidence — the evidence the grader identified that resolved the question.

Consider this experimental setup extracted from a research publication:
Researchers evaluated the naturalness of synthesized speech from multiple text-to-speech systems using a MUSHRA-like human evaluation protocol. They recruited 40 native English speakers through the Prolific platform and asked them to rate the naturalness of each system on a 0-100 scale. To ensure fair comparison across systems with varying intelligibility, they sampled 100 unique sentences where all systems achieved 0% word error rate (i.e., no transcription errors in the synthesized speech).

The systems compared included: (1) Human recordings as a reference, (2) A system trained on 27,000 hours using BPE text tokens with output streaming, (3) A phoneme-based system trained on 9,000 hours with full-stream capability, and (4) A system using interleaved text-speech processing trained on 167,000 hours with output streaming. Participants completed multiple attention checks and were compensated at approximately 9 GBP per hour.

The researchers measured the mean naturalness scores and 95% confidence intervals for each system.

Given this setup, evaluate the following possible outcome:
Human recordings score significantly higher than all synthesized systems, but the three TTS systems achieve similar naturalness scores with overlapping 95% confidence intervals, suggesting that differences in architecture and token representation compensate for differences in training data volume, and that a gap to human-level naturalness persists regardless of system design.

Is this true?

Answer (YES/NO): NO